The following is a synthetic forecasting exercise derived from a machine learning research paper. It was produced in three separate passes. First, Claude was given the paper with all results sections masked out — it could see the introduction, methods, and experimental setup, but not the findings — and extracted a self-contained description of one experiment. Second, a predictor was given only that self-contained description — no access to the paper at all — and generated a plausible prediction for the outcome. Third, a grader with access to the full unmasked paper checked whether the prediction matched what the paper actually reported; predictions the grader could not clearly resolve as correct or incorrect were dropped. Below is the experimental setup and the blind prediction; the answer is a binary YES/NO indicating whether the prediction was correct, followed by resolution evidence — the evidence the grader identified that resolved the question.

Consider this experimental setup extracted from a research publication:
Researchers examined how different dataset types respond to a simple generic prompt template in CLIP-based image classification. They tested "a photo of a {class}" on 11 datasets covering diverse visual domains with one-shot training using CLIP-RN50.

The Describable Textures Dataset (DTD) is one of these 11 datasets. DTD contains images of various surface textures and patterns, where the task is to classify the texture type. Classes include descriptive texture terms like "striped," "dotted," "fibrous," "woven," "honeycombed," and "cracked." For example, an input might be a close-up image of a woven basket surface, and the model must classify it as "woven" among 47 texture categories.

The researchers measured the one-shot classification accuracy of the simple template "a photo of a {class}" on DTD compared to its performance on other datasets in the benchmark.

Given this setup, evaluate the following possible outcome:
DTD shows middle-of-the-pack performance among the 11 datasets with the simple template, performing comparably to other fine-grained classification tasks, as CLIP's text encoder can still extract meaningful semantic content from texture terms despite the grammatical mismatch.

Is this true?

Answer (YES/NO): NO